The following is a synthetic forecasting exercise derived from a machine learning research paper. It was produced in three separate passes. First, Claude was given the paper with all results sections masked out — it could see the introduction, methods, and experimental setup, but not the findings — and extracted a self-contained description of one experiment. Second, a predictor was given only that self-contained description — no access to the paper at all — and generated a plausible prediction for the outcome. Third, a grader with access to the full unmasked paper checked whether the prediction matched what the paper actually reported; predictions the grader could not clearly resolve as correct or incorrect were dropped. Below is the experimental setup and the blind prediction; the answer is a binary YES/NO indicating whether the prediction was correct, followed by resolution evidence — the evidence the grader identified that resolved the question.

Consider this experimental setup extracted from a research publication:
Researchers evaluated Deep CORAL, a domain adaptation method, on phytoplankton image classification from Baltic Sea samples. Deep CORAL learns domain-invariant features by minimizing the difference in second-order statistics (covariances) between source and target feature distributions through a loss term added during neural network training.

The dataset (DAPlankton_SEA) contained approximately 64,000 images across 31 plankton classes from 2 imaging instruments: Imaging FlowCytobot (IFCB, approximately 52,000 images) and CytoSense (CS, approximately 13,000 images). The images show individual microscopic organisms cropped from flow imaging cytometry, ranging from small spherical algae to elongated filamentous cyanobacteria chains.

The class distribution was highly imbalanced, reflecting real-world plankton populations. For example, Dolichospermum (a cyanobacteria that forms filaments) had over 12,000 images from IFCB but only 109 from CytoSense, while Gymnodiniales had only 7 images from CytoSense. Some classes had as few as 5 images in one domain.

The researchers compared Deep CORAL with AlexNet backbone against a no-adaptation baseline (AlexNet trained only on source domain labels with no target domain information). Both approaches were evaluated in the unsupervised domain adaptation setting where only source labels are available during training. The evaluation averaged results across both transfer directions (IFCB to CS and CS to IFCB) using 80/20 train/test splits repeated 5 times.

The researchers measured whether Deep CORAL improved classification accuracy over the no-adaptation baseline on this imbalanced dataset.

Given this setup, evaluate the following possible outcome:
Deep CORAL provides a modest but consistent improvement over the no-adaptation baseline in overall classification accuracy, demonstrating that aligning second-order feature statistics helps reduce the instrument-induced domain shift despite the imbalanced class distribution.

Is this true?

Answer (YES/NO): NO